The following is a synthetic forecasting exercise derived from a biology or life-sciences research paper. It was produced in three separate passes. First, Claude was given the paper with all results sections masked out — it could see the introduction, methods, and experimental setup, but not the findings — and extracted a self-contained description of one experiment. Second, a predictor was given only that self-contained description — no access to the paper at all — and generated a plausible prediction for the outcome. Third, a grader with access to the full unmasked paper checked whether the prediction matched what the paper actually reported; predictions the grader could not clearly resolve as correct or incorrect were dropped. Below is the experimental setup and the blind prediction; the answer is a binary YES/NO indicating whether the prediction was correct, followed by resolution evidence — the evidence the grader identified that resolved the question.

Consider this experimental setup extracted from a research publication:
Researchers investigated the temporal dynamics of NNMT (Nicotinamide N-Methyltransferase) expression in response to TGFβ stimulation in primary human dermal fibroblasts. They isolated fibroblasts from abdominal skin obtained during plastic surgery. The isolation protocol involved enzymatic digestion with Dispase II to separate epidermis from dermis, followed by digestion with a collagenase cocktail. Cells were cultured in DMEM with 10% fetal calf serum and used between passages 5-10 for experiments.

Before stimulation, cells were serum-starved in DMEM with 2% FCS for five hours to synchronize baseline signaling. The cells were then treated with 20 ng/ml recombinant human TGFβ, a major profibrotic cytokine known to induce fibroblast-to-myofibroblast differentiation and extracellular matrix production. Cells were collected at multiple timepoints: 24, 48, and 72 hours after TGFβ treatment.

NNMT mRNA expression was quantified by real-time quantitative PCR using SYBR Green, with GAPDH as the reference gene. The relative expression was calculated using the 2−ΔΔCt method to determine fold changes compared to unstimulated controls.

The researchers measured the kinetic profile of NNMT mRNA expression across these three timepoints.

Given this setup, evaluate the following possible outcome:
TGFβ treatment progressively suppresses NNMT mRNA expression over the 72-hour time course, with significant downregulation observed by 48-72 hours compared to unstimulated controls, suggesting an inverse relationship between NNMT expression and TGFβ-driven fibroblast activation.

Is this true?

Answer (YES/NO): NO